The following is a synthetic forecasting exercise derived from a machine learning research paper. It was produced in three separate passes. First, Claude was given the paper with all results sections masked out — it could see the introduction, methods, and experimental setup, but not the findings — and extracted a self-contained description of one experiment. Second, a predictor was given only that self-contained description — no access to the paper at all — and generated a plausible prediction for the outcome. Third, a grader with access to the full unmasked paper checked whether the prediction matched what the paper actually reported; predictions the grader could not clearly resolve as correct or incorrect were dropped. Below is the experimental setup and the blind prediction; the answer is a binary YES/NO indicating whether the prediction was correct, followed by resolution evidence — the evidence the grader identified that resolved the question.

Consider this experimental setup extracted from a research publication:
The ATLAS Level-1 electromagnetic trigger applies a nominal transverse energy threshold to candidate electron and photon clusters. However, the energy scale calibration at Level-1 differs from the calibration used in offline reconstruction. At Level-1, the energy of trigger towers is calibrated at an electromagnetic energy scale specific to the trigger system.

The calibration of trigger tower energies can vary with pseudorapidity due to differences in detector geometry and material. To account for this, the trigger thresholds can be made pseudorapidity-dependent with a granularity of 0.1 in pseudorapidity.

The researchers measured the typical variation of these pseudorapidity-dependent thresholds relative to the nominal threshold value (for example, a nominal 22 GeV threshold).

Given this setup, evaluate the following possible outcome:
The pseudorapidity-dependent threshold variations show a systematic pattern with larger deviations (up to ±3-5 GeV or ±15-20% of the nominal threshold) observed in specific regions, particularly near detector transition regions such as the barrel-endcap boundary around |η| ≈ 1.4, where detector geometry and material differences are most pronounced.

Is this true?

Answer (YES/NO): NO